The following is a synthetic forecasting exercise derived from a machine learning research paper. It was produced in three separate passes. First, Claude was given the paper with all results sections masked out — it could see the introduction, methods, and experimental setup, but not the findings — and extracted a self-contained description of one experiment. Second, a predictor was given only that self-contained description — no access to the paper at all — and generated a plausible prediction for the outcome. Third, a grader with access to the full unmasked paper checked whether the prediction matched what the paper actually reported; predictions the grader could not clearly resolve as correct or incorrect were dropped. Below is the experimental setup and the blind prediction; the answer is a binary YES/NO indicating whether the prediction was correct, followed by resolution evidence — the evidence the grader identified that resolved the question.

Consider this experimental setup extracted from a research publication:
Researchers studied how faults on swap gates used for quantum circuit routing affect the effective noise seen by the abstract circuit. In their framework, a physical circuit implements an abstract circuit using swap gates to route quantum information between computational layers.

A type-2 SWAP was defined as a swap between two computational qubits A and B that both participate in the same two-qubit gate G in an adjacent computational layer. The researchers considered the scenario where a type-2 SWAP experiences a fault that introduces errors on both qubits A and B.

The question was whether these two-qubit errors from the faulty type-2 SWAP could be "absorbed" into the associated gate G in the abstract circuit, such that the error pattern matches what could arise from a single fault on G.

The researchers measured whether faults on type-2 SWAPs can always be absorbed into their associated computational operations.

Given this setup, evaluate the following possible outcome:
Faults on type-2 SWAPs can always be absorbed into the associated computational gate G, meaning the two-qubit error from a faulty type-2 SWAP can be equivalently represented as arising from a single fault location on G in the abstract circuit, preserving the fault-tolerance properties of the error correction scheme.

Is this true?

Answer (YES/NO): YES